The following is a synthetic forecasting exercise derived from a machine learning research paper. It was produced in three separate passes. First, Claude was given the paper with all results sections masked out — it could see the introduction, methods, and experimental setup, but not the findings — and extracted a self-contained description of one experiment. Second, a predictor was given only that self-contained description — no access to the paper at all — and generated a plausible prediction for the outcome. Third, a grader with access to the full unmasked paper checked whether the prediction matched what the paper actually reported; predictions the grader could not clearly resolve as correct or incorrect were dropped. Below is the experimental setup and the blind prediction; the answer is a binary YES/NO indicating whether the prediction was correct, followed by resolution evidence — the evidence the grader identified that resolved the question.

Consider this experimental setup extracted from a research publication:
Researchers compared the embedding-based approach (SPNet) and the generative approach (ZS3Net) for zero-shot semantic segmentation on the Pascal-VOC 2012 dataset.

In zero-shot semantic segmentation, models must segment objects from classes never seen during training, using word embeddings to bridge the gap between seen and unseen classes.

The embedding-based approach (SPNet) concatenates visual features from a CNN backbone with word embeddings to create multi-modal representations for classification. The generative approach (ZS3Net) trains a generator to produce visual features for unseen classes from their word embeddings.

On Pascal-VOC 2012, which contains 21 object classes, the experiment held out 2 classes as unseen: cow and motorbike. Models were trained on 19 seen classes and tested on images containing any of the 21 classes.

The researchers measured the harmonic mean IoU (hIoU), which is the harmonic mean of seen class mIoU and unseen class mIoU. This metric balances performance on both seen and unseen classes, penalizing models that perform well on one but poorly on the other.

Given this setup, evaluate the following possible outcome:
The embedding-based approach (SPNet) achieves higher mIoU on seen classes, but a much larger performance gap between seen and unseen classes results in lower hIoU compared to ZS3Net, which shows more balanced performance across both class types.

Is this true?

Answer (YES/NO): NO